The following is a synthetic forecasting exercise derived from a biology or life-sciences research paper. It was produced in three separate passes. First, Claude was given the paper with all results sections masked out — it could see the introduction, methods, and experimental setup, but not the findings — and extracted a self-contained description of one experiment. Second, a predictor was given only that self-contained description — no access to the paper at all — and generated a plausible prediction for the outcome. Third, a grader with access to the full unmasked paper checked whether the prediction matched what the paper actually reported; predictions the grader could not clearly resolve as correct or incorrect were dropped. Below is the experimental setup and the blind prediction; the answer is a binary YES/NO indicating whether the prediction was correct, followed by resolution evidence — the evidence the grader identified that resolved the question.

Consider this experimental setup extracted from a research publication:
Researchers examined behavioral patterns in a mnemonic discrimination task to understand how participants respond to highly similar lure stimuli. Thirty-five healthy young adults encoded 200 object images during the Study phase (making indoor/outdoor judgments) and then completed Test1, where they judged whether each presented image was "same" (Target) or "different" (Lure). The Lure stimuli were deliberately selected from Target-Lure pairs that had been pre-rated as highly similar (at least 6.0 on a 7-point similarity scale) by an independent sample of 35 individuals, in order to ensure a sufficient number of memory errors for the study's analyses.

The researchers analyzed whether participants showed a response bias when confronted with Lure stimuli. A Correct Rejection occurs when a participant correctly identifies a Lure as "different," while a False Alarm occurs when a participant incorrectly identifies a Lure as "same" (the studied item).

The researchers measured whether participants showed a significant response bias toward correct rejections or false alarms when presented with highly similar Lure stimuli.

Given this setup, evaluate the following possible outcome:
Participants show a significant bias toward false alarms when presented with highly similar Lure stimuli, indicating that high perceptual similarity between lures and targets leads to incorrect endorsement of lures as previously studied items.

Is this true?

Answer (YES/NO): NO